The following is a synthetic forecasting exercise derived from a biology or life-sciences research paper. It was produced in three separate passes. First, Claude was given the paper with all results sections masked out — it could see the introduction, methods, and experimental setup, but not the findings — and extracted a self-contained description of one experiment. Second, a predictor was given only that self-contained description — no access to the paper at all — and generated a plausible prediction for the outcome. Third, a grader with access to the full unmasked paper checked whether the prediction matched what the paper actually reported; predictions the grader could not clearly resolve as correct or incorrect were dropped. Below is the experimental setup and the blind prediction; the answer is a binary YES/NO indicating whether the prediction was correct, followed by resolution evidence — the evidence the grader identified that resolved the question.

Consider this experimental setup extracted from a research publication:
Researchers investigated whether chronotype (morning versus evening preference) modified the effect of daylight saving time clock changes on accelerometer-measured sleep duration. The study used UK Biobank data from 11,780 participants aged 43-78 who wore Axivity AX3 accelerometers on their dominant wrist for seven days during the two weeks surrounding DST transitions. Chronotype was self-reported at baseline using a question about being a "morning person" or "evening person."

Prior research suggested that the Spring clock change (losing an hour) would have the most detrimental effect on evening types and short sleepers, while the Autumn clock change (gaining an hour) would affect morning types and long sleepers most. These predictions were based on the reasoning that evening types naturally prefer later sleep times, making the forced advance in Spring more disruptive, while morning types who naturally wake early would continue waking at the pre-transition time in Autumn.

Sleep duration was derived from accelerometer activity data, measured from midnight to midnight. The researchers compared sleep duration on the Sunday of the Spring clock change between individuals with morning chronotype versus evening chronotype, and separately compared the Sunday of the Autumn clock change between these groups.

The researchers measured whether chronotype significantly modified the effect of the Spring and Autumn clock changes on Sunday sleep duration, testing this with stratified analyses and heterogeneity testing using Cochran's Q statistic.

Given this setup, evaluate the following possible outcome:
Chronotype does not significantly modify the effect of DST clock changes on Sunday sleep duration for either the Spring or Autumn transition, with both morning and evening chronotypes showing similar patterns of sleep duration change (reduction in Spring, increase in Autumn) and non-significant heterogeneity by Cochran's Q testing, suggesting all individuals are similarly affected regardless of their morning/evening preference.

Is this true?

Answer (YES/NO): YES